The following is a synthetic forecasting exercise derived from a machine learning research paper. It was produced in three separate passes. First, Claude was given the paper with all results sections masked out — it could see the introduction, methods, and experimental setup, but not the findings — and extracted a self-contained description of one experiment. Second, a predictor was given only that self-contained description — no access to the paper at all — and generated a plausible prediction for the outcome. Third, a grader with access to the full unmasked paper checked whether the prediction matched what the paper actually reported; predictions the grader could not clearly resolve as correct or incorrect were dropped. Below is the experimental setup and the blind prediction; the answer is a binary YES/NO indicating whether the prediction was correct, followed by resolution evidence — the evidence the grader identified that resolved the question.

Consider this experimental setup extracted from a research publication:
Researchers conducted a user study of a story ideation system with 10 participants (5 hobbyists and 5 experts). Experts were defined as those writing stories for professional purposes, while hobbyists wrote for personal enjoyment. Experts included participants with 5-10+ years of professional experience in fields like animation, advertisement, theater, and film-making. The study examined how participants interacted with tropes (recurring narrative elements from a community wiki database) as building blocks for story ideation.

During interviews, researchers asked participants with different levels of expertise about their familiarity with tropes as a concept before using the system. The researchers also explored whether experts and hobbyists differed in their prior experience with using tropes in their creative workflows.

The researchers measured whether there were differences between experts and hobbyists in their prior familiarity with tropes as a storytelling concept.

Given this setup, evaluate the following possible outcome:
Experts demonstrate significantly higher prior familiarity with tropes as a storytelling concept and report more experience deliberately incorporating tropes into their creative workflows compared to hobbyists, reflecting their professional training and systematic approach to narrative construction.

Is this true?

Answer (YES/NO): NO